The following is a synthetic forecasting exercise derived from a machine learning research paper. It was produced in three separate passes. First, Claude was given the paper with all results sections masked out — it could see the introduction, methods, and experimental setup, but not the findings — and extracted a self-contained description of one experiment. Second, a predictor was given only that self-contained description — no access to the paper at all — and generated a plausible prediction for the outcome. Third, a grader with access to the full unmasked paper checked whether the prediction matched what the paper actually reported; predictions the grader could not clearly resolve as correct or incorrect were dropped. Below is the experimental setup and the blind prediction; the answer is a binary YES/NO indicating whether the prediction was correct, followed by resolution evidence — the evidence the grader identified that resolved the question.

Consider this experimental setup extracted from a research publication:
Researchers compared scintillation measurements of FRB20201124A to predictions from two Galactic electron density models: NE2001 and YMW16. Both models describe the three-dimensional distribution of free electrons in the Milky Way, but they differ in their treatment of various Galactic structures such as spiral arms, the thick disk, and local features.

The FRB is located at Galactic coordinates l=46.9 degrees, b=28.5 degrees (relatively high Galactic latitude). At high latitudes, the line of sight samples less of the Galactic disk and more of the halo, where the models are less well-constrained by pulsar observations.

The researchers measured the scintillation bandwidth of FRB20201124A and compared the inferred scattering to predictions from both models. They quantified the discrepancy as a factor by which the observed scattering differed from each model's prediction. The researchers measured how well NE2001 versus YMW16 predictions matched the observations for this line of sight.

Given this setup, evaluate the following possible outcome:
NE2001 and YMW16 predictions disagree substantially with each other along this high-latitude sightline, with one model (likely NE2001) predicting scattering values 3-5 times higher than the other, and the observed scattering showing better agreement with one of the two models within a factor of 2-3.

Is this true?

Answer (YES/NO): NO